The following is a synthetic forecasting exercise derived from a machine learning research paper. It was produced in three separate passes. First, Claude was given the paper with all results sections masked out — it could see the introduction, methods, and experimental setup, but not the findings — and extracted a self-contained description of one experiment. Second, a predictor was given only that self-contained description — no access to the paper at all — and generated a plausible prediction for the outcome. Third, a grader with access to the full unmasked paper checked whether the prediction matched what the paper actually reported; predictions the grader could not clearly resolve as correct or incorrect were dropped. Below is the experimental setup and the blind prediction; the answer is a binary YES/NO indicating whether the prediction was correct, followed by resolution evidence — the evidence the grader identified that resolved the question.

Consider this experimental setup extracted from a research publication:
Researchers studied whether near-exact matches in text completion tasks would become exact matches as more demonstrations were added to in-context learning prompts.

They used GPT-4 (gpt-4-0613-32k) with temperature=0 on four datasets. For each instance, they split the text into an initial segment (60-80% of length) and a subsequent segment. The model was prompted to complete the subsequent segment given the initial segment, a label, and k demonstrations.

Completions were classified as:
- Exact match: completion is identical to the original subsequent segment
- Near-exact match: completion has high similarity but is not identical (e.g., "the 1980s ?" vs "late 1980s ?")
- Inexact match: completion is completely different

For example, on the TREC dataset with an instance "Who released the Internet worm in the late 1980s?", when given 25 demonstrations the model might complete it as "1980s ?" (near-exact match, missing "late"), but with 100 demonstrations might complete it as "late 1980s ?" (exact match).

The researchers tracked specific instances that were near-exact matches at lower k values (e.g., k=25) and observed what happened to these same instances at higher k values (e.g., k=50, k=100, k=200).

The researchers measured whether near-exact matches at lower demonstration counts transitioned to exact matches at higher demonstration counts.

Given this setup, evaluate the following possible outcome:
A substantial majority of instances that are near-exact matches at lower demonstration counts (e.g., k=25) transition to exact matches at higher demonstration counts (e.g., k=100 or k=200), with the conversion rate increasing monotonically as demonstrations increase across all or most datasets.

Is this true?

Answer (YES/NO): NO